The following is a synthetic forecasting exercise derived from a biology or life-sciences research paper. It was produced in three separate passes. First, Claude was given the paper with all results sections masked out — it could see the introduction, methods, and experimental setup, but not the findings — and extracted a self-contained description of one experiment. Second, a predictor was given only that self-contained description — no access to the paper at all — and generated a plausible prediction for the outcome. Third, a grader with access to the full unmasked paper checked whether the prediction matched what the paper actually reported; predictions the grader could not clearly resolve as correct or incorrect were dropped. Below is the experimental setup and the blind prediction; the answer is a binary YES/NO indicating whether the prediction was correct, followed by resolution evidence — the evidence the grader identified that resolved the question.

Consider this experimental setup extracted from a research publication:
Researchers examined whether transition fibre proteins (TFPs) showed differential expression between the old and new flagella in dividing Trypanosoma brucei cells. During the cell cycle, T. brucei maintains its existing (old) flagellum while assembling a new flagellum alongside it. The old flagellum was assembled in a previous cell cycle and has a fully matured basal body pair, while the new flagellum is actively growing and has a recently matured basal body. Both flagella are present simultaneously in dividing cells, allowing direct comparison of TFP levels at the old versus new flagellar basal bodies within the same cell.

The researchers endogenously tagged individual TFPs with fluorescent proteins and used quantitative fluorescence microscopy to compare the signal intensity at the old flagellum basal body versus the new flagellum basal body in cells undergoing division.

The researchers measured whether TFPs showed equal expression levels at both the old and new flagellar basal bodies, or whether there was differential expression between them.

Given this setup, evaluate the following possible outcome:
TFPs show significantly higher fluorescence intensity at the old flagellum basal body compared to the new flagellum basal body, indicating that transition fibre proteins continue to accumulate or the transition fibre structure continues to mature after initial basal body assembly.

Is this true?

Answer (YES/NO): NO